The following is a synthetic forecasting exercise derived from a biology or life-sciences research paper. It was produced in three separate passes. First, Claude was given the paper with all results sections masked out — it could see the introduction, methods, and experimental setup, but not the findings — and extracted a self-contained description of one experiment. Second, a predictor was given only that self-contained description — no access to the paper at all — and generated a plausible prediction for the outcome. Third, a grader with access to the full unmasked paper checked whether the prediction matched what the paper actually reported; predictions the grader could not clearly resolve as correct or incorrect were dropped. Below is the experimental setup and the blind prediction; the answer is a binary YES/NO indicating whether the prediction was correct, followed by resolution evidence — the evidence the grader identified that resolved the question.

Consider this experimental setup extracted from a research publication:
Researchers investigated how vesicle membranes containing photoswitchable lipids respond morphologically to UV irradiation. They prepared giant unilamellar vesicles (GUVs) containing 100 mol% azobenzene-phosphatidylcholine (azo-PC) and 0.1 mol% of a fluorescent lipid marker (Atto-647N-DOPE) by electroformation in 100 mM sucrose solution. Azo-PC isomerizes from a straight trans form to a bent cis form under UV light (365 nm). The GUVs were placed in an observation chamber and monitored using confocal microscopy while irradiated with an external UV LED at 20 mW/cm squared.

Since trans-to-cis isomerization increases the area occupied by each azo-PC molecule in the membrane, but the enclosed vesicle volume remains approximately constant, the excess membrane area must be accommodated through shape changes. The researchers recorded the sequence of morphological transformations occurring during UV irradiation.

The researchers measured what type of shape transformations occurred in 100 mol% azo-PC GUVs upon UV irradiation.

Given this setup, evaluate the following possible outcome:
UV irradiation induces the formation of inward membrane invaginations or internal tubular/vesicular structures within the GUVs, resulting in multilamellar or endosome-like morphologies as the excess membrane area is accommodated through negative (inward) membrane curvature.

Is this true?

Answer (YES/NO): NO